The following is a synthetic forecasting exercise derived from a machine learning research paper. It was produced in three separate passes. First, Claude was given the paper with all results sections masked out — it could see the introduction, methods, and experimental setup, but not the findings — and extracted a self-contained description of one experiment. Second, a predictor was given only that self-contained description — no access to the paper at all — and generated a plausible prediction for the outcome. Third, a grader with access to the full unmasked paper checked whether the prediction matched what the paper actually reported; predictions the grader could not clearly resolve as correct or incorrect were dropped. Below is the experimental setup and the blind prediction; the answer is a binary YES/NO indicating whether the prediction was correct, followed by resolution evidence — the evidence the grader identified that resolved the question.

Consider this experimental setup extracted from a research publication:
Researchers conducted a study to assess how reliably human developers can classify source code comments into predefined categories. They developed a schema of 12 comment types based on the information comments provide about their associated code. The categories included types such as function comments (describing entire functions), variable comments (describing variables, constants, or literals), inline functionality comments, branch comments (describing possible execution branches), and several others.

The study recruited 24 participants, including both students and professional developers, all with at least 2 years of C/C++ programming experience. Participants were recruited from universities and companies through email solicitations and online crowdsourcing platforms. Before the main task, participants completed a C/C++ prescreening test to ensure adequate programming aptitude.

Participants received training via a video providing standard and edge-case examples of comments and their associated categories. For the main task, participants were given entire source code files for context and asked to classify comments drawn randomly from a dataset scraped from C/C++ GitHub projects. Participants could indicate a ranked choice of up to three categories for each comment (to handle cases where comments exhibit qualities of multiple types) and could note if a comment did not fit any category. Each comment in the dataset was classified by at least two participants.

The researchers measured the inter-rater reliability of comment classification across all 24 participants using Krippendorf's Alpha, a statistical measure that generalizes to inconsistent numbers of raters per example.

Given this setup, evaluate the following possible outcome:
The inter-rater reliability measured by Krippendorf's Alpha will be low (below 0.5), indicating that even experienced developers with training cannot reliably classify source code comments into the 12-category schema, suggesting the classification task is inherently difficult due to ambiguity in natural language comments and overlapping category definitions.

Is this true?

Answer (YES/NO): NO